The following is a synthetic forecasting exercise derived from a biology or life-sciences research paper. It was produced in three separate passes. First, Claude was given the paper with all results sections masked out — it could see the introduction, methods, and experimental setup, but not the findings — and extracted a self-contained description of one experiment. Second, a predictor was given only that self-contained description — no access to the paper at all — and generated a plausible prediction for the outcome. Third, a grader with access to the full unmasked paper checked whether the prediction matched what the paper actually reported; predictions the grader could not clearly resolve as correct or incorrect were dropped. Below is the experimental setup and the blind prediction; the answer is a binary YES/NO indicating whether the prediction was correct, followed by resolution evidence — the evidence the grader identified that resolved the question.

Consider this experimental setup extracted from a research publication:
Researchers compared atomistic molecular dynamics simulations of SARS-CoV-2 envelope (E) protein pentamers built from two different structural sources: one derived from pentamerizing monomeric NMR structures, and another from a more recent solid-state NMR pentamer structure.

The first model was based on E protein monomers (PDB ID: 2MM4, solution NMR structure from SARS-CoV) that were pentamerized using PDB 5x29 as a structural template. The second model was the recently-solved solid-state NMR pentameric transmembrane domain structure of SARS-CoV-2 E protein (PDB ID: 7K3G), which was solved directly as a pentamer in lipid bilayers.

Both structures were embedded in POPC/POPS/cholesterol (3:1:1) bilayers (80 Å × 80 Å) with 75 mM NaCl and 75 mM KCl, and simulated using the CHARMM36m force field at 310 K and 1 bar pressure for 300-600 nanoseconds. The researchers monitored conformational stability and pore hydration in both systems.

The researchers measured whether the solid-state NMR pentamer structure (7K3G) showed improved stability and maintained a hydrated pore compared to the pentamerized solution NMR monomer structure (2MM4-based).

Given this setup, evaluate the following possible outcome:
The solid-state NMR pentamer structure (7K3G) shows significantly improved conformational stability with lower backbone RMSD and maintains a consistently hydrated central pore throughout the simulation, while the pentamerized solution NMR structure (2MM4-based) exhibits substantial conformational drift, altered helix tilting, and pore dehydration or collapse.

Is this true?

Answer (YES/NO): NO